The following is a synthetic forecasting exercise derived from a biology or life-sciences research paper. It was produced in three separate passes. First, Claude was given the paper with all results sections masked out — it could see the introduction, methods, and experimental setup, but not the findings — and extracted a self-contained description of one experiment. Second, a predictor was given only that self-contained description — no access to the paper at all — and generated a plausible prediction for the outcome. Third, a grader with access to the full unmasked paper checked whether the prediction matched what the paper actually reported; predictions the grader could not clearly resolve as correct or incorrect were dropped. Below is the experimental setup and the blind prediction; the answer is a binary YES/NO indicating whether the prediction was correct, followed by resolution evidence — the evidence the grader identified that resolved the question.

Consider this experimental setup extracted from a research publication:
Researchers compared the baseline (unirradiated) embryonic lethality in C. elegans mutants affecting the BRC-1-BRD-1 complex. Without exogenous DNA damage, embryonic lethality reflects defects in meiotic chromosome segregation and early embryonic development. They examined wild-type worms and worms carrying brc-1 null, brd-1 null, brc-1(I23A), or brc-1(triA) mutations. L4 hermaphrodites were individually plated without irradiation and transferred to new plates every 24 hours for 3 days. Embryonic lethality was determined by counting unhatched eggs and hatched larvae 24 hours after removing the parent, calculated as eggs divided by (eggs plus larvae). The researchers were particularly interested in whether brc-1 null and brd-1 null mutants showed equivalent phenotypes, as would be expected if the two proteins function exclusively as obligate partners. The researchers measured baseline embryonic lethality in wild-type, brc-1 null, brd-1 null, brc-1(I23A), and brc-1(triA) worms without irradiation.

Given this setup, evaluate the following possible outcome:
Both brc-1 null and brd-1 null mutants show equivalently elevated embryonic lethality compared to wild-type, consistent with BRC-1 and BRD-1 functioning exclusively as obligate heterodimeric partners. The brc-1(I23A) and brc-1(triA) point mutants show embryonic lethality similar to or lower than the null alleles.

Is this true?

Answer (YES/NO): YES